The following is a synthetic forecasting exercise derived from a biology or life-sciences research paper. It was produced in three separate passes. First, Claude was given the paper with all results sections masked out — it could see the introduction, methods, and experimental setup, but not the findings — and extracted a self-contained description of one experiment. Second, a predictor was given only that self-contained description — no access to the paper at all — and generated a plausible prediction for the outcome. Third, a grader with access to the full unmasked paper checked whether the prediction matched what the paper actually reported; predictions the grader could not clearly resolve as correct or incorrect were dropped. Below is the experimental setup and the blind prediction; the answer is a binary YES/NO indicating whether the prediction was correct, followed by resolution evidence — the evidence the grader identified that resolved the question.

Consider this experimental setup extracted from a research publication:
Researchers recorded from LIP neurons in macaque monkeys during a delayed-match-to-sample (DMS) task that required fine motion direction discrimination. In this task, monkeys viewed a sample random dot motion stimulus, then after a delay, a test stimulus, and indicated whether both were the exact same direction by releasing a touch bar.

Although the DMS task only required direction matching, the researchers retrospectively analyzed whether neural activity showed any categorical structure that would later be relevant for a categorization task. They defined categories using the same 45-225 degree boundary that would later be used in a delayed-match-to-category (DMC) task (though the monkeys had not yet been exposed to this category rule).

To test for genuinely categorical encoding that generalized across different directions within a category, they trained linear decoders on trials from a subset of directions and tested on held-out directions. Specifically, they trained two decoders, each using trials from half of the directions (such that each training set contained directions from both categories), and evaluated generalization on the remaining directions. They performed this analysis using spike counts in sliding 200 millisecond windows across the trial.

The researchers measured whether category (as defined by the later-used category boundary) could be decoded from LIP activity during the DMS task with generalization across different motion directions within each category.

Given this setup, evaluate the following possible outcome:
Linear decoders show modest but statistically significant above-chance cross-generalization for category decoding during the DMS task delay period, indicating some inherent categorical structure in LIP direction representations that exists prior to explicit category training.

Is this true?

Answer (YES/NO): NO